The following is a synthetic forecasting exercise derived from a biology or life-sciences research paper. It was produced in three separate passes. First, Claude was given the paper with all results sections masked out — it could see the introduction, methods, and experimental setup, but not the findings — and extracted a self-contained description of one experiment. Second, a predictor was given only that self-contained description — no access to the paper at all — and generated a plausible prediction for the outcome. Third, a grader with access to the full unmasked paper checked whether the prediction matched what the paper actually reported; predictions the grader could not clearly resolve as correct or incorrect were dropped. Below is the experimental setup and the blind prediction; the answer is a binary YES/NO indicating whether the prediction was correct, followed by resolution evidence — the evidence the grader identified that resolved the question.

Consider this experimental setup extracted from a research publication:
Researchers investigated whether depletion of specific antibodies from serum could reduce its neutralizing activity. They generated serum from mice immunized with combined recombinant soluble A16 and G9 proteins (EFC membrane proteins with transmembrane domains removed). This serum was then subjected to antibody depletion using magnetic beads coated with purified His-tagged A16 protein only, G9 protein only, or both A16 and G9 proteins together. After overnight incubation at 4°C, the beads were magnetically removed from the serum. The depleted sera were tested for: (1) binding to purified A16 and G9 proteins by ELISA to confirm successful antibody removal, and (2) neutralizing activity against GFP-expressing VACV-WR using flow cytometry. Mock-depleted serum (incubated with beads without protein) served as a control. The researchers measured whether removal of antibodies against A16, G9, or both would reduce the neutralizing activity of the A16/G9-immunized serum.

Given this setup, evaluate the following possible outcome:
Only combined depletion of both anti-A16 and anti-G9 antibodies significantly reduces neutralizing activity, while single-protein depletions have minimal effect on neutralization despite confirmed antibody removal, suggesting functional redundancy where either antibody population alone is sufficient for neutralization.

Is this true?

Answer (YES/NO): YES